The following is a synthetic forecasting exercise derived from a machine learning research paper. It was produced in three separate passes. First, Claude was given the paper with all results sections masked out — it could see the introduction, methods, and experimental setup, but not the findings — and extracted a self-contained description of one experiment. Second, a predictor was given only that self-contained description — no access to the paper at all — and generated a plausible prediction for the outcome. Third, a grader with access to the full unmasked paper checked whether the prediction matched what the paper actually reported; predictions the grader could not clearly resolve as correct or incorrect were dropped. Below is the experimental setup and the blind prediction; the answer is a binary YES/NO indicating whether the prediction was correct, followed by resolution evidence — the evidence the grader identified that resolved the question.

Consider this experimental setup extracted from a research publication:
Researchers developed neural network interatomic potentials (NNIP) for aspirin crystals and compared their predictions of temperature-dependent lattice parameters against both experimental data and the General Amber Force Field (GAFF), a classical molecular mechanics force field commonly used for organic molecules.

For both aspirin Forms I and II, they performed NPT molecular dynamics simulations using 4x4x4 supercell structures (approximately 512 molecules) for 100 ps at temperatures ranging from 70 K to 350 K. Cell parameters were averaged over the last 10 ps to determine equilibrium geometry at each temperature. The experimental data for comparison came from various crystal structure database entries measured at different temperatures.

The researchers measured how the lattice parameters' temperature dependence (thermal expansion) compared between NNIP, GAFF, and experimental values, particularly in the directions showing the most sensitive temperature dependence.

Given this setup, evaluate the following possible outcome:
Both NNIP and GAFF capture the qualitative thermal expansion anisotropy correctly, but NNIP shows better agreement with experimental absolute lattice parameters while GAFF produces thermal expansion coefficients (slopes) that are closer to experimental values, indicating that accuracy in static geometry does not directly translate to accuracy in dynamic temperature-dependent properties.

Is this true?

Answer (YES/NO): NO